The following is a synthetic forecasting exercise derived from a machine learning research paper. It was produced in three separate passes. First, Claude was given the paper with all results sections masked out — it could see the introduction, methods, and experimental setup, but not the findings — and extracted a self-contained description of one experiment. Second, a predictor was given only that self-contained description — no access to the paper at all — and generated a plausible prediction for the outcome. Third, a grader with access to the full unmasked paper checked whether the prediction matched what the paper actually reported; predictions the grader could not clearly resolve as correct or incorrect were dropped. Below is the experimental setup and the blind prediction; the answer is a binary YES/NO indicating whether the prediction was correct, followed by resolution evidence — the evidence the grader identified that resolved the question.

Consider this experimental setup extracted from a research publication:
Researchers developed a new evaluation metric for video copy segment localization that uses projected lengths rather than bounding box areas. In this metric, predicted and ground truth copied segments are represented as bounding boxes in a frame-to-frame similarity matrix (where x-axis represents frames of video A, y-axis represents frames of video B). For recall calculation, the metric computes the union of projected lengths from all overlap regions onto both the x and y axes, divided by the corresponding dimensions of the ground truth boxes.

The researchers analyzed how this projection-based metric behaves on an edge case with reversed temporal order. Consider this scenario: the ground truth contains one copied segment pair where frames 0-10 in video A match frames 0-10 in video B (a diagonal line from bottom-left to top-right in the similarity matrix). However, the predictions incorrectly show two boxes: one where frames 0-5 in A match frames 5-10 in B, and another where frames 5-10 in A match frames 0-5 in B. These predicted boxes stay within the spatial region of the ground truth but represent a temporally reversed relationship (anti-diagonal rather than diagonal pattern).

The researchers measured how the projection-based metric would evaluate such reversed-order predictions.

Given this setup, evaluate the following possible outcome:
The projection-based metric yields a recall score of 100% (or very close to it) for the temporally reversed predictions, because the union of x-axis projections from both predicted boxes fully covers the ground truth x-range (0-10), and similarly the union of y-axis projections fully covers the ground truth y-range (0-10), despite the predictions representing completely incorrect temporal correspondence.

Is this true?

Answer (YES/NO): YES